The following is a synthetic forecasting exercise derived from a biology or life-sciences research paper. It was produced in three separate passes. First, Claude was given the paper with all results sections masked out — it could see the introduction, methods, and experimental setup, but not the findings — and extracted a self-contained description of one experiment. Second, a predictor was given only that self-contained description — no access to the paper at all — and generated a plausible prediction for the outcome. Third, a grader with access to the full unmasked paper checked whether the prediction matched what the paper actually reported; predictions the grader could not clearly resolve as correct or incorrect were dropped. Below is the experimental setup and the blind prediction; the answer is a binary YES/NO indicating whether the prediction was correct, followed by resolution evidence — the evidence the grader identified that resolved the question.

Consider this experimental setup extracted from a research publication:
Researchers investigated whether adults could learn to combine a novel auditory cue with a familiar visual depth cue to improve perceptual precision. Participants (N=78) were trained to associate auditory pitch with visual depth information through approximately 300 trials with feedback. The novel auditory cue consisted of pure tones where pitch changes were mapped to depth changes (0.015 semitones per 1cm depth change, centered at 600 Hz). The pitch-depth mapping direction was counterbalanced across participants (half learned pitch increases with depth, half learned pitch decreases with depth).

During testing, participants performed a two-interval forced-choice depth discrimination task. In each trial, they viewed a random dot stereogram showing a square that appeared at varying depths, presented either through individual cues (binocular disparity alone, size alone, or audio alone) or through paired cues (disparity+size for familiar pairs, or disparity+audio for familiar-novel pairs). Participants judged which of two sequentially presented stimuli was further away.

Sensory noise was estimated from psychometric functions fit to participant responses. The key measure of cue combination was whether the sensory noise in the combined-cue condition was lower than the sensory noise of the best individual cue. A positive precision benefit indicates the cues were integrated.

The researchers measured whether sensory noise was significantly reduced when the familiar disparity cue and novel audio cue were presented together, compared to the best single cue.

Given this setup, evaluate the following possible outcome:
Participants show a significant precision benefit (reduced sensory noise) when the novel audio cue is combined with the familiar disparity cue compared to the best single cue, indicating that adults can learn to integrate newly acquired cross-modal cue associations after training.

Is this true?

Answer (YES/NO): NO